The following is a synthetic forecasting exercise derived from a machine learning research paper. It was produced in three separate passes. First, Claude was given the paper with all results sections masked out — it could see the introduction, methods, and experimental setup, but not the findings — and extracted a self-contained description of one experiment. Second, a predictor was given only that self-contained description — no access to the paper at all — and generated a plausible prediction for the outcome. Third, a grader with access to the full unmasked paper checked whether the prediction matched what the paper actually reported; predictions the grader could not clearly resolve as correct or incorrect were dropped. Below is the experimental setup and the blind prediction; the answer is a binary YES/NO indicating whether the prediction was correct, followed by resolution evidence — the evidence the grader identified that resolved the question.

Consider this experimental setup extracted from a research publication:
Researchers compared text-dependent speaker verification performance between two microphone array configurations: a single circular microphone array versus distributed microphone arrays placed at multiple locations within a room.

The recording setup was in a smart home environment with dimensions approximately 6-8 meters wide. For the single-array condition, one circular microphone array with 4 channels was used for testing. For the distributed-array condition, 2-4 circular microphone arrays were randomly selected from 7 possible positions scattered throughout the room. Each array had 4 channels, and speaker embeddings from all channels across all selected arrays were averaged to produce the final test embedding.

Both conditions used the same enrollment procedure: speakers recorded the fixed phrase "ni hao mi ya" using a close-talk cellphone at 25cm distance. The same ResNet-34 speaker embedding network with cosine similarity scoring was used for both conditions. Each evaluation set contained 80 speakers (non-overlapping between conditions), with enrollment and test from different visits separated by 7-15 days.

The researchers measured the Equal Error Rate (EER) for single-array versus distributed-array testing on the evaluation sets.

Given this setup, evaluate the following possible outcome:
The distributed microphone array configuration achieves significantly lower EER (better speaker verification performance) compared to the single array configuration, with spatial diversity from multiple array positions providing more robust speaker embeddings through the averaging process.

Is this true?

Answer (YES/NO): NO